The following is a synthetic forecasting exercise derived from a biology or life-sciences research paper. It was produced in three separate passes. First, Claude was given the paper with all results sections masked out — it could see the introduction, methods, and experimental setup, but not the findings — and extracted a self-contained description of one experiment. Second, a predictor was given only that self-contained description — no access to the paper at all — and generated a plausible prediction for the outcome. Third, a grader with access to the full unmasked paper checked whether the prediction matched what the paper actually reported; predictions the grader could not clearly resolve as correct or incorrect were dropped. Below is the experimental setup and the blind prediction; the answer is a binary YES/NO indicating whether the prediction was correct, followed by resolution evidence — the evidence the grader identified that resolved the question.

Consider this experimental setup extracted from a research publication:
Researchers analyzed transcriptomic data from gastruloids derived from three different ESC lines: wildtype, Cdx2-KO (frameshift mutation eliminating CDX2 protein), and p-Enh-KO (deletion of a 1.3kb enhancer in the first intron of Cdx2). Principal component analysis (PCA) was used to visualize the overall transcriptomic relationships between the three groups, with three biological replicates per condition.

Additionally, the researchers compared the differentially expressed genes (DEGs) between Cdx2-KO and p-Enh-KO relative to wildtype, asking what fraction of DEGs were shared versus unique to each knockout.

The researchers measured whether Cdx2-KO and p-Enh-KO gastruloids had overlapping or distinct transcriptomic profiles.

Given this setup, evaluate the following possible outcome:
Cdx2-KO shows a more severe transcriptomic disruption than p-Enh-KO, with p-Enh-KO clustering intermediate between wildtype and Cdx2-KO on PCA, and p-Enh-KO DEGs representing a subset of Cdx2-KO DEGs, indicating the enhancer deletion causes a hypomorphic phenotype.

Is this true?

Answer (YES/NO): NO